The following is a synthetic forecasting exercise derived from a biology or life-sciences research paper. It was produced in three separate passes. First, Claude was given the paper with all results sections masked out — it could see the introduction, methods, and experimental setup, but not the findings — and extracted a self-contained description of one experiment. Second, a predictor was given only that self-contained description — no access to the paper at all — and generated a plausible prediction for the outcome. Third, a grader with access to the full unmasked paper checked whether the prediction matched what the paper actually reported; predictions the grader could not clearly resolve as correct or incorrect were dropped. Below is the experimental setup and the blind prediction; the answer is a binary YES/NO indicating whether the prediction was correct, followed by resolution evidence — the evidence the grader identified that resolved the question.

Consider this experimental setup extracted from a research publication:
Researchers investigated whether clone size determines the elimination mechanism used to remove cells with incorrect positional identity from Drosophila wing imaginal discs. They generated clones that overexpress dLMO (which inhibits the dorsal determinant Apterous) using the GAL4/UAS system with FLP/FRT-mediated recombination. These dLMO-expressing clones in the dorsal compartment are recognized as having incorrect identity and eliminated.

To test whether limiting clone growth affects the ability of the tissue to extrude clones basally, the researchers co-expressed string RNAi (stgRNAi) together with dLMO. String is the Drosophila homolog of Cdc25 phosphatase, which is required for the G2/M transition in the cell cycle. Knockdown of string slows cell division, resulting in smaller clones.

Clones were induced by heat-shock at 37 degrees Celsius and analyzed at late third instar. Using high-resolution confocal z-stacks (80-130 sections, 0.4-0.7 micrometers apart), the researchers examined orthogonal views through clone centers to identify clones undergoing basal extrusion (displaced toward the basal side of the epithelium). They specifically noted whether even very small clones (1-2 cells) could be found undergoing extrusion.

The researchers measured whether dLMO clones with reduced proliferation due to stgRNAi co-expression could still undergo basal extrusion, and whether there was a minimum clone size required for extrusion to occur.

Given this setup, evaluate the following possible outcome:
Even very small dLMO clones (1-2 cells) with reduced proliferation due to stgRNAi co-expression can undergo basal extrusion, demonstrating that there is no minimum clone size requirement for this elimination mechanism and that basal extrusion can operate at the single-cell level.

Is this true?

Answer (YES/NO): YES